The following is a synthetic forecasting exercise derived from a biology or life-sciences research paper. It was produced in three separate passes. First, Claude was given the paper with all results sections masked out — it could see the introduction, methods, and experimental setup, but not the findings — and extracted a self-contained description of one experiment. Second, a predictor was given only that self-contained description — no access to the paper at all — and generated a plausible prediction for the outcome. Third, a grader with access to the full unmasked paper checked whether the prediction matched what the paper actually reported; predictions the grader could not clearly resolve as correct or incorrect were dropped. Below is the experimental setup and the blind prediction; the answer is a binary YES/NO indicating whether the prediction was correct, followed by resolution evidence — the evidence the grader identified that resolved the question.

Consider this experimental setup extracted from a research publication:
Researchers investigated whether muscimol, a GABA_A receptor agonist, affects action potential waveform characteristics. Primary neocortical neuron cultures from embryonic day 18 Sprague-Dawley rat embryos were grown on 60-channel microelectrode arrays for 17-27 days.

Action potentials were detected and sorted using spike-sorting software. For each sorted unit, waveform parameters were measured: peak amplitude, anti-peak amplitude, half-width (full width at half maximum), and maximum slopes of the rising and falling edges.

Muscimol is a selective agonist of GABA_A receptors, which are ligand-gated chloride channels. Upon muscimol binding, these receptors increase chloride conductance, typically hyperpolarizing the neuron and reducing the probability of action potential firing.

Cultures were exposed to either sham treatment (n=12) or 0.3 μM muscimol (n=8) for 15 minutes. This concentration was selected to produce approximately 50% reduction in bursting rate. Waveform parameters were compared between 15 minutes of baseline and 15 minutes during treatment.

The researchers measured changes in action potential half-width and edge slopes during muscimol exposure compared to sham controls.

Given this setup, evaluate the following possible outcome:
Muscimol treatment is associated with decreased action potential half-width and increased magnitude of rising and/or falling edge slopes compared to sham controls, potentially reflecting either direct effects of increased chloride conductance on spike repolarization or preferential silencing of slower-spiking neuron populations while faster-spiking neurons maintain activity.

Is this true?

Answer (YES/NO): YES